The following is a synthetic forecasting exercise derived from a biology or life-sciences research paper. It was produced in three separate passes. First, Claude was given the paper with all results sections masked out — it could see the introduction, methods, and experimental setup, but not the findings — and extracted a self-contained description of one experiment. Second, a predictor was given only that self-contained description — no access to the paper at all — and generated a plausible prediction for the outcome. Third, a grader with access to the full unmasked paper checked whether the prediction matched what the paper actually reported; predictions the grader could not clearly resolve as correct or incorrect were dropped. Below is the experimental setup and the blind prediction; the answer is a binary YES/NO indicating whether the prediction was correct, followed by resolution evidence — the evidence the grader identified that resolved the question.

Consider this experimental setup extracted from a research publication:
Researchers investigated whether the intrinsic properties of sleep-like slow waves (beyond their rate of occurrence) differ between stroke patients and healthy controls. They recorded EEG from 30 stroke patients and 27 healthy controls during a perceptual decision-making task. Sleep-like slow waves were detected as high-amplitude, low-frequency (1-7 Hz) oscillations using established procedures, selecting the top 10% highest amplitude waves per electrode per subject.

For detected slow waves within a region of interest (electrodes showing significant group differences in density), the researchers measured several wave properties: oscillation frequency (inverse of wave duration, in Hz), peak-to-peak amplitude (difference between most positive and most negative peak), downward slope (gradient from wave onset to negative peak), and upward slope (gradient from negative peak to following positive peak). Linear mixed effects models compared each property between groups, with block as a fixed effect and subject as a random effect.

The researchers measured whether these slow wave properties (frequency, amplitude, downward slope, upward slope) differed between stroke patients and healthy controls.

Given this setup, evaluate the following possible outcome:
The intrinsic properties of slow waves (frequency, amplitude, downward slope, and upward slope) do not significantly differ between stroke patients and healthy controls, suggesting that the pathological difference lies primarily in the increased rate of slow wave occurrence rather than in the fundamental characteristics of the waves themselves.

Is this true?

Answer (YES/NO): YES